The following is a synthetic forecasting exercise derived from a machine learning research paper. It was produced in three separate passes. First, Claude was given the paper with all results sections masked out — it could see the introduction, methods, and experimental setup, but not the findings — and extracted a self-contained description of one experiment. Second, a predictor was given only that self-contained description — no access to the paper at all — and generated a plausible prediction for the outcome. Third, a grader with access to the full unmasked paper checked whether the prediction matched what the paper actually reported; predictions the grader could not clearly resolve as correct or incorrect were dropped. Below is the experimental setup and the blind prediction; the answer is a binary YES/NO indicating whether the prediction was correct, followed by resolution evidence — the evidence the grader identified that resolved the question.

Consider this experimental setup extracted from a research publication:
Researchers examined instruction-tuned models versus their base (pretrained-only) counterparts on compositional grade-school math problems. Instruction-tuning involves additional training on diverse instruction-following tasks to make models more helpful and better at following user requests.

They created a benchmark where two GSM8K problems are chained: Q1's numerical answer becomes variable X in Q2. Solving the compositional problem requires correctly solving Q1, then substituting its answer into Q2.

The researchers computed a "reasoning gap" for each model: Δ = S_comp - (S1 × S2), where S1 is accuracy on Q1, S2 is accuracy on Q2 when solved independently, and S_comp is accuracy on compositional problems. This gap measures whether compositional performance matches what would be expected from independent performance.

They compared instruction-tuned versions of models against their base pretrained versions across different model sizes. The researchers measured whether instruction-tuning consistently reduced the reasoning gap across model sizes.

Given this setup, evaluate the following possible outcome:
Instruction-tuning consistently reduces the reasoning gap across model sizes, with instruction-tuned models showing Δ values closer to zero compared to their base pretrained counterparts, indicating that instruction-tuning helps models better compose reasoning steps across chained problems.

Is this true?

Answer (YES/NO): NO